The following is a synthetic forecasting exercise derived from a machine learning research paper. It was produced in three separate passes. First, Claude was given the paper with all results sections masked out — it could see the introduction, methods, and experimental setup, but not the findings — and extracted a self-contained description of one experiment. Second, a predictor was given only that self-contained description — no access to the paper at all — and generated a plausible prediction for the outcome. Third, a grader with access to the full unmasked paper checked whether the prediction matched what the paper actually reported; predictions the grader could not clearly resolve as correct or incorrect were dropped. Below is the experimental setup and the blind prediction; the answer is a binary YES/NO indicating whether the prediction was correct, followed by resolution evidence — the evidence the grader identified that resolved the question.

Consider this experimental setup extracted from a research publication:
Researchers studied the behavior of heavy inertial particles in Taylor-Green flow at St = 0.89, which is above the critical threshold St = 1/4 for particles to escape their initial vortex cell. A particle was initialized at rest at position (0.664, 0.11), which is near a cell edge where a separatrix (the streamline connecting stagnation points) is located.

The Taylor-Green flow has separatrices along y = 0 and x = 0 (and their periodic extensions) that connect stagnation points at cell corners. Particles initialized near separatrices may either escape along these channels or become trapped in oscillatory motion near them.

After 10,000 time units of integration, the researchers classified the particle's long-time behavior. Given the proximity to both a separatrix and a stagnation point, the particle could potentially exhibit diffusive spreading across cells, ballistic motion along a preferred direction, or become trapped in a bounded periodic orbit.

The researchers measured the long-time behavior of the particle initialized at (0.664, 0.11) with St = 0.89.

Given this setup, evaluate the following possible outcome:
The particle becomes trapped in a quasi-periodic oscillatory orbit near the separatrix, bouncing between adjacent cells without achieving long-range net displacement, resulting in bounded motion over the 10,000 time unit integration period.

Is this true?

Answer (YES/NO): NO